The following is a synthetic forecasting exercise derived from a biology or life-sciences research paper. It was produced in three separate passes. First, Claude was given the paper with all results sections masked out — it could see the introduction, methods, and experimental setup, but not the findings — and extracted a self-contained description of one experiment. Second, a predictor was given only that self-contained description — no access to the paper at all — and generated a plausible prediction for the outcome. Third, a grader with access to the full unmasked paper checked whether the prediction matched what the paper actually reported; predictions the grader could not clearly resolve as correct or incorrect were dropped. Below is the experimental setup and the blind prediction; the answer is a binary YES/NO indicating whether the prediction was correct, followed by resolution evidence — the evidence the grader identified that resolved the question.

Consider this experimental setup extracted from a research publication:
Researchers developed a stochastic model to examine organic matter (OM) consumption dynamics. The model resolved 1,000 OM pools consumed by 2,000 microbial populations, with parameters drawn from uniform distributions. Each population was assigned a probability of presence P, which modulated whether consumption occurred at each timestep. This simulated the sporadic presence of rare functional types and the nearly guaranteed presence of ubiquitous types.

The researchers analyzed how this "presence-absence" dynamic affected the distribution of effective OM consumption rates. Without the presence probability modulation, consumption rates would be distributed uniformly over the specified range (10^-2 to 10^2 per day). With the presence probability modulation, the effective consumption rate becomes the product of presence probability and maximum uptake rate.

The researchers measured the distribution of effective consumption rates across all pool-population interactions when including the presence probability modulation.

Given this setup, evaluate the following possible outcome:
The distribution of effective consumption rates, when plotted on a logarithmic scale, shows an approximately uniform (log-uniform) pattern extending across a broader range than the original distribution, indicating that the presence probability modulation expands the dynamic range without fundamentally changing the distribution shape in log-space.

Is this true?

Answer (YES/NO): NO